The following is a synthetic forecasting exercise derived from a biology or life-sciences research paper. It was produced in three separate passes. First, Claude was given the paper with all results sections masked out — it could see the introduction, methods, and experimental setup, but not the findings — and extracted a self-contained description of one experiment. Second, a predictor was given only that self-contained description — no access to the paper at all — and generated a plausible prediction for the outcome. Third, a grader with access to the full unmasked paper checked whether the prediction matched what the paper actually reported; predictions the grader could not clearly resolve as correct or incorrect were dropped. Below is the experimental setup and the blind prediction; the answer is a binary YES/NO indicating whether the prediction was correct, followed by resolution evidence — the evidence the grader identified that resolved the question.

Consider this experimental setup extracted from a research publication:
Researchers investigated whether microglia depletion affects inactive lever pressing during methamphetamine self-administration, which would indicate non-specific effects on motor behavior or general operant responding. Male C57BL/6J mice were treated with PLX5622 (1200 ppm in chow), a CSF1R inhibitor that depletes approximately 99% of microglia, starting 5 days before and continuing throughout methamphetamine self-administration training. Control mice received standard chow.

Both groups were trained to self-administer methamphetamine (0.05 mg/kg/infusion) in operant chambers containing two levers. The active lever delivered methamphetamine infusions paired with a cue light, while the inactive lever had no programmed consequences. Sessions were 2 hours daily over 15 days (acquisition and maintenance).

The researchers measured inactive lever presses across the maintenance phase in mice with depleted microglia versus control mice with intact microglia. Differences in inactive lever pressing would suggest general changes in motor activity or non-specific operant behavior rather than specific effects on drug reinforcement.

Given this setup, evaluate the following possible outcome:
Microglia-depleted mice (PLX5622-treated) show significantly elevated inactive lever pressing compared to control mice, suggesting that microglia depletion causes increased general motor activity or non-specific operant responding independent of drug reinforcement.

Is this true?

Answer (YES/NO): NO